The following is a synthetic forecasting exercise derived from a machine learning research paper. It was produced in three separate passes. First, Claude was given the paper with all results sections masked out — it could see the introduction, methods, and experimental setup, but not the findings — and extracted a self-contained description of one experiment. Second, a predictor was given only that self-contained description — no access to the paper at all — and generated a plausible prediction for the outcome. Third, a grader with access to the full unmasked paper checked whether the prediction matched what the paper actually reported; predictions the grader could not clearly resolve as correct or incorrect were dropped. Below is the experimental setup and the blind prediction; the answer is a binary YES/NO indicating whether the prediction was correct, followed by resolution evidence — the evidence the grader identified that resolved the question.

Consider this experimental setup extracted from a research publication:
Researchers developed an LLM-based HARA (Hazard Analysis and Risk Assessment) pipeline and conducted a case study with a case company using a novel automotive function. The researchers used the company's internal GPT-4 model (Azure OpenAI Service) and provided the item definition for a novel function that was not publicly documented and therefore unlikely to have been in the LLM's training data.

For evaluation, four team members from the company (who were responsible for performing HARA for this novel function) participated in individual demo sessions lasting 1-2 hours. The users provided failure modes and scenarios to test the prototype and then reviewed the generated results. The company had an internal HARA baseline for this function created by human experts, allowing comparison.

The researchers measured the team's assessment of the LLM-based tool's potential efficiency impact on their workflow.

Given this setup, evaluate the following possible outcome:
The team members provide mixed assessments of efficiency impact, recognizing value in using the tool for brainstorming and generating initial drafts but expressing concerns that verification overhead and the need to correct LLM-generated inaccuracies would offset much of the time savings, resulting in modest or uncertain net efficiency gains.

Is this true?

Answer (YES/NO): NO